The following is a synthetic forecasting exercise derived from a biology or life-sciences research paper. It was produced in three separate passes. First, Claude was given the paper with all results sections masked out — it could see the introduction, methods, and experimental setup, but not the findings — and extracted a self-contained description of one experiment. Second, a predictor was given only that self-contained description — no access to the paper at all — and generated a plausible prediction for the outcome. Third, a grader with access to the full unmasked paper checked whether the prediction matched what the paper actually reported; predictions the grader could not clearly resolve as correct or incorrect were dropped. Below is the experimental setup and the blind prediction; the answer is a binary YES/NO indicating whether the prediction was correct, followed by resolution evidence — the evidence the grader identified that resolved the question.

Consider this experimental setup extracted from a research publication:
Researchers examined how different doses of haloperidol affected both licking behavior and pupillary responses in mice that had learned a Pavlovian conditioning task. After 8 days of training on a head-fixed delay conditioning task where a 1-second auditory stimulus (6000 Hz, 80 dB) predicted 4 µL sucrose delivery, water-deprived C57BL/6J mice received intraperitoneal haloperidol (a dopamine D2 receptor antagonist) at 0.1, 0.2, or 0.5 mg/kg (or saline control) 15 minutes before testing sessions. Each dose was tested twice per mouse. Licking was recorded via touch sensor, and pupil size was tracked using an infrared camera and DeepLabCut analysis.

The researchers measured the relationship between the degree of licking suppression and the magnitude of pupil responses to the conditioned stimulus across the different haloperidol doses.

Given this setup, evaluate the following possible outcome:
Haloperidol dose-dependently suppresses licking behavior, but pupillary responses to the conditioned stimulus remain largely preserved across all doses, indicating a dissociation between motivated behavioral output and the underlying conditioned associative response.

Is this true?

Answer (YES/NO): YES